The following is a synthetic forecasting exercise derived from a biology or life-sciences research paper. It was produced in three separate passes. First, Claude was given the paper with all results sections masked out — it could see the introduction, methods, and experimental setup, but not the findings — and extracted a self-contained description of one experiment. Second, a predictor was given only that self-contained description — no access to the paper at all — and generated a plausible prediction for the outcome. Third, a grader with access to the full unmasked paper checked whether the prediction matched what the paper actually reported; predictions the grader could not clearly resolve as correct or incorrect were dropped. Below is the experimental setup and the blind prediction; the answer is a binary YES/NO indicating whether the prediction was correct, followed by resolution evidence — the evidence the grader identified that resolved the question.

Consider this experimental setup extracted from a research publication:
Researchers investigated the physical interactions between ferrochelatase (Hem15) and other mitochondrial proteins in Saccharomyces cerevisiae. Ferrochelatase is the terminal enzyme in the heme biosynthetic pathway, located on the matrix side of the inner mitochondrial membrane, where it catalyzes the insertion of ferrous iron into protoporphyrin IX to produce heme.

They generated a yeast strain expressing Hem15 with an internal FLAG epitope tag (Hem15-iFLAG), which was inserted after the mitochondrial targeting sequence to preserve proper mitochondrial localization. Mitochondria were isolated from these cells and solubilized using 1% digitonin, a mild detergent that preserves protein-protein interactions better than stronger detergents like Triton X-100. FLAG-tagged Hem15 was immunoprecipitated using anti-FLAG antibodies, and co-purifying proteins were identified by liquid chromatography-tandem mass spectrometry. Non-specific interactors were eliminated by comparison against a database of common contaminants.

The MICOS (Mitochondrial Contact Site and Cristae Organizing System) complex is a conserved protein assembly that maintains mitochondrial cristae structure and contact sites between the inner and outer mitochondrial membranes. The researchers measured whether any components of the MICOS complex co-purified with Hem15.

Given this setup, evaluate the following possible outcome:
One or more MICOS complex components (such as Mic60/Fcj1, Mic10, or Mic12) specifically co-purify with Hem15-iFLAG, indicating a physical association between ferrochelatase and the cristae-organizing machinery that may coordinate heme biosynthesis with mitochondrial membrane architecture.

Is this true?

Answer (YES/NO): YES